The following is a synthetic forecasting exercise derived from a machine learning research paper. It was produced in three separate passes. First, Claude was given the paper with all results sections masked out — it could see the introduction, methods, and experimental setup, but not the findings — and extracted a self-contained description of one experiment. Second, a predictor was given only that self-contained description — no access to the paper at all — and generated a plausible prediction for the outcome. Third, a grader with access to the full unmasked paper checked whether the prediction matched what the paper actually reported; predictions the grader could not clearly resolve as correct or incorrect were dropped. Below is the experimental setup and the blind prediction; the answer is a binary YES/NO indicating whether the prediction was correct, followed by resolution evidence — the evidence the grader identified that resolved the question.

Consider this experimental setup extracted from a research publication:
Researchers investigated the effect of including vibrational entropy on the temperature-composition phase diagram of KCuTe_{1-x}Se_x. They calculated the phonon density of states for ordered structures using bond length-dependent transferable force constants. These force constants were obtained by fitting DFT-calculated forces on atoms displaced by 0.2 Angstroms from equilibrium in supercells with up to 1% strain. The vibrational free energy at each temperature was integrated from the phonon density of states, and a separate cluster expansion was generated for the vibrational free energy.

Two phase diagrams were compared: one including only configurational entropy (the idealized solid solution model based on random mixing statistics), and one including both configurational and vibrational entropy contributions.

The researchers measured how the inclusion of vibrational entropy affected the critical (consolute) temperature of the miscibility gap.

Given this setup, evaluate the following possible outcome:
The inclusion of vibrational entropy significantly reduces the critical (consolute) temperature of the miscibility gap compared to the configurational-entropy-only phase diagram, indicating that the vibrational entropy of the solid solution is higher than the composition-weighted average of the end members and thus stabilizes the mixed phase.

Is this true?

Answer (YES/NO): YES